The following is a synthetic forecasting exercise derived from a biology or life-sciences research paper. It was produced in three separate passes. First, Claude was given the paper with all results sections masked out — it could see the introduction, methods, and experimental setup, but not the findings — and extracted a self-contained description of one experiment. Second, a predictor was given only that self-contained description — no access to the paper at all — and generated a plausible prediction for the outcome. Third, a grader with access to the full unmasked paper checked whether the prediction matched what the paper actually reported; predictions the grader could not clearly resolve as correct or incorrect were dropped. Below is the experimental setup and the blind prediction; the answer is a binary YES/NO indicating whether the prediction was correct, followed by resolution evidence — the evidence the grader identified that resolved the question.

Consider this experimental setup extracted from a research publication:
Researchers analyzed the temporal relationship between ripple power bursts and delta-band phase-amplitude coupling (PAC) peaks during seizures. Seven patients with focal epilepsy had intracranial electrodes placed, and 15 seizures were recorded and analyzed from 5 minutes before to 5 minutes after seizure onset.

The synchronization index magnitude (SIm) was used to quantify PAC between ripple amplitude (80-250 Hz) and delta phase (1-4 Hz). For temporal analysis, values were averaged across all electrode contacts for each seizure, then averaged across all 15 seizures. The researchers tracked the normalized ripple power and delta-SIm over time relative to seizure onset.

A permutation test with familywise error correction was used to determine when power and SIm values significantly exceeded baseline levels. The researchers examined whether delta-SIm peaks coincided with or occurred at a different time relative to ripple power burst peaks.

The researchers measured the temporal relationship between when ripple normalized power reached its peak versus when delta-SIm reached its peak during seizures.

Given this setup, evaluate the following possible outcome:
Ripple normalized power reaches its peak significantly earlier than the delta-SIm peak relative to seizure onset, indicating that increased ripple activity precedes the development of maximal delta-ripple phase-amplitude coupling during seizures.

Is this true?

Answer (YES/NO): YES